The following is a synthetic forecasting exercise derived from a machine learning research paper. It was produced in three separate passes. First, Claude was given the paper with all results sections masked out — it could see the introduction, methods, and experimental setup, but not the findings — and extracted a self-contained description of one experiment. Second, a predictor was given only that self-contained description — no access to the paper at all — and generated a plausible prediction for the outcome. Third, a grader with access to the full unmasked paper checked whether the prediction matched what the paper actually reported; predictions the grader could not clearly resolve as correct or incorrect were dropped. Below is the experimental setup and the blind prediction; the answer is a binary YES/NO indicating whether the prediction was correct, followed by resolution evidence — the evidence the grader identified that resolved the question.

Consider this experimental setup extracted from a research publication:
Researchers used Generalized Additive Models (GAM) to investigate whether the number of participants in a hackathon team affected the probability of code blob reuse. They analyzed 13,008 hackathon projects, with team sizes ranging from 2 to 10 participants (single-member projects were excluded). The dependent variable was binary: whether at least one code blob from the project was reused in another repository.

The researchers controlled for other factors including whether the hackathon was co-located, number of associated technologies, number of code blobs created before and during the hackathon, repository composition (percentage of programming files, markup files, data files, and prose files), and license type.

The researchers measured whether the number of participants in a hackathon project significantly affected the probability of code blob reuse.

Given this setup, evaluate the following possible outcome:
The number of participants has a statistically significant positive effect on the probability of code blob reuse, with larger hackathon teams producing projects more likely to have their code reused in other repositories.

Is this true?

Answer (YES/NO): YES